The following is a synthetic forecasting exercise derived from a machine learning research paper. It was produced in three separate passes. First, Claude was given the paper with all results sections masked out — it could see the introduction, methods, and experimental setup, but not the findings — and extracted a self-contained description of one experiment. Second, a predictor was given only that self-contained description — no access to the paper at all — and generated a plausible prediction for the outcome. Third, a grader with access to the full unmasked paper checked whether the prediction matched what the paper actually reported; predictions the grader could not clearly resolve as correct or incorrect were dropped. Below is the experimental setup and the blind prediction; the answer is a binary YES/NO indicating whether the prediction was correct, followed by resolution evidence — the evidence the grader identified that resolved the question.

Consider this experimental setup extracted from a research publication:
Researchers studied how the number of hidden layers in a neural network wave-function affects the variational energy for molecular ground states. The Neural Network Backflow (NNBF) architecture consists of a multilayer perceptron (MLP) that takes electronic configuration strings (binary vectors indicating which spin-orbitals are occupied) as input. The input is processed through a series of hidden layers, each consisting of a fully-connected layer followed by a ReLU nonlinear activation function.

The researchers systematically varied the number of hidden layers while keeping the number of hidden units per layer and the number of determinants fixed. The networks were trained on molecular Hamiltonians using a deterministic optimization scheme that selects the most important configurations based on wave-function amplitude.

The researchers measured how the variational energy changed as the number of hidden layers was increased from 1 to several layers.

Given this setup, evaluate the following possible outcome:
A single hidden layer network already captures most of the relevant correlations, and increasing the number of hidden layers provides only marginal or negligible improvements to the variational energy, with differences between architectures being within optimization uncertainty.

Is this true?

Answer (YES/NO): NO